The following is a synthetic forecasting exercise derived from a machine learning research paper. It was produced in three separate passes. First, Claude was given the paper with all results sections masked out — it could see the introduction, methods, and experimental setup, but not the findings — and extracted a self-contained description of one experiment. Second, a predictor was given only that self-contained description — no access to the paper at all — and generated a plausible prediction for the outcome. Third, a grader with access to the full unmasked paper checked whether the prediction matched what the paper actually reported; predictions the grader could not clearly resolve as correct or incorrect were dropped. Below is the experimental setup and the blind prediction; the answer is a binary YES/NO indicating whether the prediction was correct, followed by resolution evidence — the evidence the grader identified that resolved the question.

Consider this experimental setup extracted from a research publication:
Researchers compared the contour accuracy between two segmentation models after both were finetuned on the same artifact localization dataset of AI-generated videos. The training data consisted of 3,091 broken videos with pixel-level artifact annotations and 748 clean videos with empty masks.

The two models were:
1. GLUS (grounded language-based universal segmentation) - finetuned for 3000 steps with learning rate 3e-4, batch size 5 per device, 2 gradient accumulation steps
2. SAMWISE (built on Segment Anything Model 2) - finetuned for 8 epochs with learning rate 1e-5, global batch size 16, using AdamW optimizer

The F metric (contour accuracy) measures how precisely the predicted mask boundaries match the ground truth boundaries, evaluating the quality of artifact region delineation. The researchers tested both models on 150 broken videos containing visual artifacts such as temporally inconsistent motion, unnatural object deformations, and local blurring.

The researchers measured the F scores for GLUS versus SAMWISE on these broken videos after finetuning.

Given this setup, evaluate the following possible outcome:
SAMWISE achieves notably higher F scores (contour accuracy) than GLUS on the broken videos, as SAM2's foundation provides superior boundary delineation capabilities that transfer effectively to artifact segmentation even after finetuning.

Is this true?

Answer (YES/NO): NO